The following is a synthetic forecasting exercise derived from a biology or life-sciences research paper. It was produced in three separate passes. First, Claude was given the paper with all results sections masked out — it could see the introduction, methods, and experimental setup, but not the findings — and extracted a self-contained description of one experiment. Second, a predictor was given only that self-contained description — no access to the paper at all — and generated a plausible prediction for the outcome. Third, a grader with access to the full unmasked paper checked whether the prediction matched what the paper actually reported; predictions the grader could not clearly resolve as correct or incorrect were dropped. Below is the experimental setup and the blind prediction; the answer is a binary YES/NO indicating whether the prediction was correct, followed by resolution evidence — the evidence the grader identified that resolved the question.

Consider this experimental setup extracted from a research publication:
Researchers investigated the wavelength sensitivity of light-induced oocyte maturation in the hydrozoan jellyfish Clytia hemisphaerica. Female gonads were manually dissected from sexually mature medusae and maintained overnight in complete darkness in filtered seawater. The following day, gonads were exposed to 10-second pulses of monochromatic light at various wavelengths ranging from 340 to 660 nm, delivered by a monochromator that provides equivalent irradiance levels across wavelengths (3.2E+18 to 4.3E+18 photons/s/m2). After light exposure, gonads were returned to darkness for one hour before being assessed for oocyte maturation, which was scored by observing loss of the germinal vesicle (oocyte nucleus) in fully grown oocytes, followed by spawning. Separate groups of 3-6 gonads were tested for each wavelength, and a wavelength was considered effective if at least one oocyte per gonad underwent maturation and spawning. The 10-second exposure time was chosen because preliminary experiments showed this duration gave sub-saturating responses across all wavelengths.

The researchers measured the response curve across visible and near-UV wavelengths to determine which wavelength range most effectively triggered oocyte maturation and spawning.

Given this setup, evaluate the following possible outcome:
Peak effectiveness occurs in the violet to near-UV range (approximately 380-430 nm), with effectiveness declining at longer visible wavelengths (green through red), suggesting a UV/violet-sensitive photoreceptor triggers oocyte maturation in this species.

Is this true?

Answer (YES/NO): NO